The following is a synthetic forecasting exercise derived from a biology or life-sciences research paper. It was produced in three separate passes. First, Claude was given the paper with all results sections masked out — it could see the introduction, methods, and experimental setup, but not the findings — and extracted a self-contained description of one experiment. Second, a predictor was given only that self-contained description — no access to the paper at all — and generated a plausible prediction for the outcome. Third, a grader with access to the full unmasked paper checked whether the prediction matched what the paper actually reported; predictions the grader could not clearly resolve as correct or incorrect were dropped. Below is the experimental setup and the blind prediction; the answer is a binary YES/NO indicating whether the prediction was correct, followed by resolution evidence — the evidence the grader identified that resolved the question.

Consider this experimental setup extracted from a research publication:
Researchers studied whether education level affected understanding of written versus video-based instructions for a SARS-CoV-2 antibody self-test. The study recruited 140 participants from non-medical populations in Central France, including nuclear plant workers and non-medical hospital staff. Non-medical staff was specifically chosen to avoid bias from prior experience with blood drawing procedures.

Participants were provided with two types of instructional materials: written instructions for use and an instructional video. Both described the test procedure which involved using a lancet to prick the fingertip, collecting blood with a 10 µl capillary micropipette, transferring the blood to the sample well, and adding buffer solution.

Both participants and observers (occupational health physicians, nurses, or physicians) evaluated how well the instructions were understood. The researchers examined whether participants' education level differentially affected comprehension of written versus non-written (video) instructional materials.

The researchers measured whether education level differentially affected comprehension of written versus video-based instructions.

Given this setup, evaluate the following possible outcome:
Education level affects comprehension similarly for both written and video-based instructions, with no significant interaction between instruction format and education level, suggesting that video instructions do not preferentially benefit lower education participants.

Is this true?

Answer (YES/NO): NO